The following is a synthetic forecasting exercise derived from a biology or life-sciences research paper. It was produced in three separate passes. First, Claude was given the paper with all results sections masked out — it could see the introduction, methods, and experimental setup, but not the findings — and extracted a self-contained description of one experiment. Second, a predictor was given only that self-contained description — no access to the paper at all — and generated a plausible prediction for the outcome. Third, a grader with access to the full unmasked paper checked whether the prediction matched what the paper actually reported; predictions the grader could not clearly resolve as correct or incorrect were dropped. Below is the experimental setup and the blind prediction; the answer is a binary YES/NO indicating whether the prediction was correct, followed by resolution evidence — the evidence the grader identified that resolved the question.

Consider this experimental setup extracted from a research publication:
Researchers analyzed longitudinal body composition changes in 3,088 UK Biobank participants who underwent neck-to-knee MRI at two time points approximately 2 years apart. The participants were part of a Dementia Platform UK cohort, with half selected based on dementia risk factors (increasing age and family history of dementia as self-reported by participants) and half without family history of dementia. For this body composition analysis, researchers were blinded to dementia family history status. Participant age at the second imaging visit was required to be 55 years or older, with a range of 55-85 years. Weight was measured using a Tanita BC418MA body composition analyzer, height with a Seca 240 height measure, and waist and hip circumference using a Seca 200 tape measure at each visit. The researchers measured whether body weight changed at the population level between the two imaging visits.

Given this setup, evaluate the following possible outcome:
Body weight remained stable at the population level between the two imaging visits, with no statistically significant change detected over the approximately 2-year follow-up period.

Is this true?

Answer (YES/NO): YES